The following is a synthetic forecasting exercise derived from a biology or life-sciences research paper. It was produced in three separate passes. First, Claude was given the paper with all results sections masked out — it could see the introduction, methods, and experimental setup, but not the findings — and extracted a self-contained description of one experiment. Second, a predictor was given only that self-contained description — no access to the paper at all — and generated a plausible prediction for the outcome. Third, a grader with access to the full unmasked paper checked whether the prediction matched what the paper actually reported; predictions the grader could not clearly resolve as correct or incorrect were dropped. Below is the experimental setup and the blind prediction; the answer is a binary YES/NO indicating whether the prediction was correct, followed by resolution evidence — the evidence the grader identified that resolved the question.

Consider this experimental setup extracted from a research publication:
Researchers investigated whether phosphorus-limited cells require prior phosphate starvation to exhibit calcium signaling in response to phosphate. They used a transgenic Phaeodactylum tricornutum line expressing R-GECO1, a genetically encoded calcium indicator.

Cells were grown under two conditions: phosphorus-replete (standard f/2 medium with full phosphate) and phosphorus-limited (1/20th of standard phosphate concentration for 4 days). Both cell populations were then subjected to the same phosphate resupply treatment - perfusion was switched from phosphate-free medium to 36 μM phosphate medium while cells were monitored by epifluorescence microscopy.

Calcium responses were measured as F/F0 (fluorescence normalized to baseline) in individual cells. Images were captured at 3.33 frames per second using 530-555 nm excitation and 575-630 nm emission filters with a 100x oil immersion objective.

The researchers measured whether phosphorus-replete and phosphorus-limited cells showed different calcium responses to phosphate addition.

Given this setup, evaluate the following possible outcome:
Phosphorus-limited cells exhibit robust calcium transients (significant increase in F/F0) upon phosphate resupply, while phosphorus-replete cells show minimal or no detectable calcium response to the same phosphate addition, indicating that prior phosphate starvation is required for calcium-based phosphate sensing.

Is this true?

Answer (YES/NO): YES